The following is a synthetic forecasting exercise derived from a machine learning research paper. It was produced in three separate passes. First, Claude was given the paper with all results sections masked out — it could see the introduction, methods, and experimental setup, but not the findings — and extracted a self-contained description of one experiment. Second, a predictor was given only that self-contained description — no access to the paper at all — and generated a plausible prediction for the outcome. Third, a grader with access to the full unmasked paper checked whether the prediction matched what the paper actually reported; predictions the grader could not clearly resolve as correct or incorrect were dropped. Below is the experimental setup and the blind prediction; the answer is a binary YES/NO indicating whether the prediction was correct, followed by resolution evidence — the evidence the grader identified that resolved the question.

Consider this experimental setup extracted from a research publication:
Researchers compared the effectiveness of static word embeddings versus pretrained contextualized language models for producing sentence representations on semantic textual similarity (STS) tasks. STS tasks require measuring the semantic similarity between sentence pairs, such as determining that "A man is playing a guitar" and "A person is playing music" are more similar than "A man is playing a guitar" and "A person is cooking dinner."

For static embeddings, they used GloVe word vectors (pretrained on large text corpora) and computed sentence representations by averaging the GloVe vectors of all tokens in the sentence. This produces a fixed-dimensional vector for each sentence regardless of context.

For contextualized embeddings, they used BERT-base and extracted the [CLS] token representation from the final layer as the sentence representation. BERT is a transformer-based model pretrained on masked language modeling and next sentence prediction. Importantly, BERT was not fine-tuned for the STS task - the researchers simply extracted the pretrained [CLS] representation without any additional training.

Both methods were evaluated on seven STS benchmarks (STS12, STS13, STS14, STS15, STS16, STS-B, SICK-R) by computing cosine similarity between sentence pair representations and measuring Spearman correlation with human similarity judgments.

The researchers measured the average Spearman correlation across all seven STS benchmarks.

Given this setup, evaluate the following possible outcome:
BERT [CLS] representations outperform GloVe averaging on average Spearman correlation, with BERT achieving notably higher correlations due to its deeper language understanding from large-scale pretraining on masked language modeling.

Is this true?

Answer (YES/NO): NO